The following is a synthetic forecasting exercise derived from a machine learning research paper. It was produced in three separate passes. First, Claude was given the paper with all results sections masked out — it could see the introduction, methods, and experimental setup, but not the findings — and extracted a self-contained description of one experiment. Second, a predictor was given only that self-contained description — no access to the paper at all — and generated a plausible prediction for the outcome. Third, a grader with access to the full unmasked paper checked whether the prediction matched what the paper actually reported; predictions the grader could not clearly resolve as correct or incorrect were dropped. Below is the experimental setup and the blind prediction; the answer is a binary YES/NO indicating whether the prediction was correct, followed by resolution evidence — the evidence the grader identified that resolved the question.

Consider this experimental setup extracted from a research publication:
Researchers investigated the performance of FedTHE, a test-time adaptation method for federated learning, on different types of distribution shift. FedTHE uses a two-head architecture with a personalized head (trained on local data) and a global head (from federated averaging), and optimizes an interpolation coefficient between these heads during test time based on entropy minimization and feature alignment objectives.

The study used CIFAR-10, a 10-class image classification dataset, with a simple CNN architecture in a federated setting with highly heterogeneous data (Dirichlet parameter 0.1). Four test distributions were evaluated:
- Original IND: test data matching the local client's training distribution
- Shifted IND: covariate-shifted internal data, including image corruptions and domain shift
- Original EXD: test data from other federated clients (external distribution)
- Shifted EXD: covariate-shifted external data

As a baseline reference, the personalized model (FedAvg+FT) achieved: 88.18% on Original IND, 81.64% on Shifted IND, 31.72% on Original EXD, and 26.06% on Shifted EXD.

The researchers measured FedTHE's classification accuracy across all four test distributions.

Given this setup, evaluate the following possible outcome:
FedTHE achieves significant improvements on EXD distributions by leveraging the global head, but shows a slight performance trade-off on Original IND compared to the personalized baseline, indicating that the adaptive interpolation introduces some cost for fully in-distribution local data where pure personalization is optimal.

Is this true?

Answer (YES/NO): YES